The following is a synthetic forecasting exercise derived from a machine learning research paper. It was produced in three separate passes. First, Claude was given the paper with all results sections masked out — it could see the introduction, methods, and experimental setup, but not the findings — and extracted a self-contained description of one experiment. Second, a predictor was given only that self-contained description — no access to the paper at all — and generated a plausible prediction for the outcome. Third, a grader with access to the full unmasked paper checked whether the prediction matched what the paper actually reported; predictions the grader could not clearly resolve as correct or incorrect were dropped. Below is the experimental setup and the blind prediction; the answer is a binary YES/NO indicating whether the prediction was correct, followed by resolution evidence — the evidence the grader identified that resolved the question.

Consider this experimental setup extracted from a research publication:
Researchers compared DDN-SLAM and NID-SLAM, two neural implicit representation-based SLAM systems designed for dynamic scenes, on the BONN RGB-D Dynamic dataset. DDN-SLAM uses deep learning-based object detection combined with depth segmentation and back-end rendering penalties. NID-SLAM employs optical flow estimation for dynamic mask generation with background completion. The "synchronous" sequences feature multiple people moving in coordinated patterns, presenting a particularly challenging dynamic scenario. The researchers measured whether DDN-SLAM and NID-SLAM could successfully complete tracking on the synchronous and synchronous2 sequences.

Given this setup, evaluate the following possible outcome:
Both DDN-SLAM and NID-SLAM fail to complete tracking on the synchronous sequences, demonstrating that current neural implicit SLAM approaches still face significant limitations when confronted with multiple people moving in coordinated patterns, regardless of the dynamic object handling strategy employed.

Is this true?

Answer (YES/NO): NO